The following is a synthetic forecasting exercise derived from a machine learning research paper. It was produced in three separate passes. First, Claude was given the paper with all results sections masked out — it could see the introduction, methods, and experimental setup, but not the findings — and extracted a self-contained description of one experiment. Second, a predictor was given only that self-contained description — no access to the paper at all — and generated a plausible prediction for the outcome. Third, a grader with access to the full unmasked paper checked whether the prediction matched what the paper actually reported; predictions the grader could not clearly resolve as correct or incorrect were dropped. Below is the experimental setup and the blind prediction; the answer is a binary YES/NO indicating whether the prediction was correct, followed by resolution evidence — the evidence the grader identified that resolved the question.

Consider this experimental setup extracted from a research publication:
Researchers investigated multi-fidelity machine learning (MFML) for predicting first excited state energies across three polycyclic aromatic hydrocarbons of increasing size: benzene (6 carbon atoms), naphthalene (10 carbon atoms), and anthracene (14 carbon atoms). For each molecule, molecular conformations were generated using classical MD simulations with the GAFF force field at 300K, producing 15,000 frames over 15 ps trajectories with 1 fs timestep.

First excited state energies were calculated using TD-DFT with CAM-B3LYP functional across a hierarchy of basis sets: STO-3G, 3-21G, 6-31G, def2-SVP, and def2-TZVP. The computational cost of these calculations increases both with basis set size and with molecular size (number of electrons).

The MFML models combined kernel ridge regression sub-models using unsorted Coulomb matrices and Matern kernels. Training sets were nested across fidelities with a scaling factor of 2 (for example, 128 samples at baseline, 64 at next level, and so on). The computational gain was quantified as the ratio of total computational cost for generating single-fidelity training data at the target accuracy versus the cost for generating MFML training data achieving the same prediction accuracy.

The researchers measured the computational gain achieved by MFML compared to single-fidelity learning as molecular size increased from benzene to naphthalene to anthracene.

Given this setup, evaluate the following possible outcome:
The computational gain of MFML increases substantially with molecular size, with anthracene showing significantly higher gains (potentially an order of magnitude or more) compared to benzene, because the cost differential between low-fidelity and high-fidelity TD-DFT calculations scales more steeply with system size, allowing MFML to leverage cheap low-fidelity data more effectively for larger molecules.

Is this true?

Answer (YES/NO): NO